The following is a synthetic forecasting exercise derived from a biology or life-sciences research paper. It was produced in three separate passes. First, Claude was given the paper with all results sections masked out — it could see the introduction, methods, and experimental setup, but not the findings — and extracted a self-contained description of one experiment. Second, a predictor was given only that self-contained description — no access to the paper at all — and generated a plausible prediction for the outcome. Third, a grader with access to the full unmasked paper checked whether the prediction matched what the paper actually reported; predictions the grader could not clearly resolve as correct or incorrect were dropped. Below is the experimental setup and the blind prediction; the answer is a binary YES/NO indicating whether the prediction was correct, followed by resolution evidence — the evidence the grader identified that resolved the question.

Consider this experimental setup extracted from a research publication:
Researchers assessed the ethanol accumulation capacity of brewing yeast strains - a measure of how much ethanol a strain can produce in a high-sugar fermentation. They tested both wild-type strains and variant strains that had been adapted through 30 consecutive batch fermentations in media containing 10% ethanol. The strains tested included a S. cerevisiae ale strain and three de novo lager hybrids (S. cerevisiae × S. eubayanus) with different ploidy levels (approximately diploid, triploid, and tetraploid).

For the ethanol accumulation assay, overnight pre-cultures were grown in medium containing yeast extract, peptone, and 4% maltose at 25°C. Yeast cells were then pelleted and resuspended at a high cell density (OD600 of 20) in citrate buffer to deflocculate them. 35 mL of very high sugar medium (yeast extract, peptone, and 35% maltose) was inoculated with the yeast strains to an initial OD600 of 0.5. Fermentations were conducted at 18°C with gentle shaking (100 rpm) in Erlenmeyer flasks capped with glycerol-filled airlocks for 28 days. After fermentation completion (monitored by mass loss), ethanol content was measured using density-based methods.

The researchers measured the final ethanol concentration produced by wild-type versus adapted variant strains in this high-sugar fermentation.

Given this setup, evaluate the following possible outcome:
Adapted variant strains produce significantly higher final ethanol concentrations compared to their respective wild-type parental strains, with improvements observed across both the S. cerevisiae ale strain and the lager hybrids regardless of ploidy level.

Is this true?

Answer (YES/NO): NO